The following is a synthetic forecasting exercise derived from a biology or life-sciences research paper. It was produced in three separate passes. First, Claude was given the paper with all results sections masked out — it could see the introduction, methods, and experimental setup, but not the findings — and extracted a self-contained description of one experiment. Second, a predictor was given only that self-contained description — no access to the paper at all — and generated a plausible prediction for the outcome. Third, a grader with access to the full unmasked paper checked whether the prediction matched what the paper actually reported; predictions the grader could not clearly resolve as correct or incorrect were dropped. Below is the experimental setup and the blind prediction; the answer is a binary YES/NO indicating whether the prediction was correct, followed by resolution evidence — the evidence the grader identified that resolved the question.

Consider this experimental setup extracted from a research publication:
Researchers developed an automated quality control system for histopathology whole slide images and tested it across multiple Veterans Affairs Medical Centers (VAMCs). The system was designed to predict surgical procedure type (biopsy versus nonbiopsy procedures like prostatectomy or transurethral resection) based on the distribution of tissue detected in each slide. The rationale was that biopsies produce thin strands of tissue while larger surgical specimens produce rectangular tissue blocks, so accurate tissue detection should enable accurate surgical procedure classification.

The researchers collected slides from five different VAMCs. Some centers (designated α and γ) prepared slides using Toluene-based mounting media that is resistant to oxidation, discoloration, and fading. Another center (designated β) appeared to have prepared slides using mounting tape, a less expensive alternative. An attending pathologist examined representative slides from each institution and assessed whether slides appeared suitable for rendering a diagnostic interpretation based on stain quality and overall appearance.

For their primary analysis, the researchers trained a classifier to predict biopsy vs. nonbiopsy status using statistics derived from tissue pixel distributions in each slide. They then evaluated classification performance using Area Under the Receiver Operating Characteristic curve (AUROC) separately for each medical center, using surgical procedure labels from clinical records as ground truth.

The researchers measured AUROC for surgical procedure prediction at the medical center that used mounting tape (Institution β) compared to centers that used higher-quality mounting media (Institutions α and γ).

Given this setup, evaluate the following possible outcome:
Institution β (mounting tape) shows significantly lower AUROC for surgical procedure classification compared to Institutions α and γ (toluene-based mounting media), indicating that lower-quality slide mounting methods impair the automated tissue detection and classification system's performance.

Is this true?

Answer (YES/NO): YES